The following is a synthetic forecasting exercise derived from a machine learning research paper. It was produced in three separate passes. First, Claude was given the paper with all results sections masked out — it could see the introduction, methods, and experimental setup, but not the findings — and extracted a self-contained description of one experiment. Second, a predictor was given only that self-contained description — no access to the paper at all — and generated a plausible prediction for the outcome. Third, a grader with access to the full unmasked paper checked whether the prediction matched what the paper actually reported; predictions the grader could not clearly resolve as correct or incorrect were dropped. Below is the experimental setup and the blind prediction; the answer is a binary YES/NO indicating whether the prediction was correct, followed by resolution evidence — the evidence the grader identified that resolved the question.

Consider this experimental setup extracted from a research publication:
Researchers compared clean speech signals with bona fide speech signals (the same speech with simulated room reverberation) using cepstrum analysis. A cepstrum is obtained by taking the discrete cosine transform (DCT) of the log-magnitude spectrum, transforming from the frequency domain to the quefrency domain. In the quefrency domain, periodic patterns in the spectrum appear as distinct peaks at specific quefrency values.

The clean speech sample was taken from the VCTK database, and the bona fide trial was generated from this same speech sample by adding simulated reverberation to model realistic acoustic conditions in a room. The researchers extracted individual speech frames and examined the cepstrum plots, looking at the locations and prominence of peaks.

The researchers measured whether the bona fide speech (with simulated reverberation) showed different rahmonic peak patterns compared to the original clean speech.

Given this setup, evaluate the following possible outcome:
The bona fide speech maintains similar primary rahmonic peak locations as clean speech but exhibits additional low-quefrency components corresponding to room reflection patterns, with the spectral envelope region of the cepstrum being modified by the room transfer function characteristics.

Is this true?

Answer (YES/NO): NO